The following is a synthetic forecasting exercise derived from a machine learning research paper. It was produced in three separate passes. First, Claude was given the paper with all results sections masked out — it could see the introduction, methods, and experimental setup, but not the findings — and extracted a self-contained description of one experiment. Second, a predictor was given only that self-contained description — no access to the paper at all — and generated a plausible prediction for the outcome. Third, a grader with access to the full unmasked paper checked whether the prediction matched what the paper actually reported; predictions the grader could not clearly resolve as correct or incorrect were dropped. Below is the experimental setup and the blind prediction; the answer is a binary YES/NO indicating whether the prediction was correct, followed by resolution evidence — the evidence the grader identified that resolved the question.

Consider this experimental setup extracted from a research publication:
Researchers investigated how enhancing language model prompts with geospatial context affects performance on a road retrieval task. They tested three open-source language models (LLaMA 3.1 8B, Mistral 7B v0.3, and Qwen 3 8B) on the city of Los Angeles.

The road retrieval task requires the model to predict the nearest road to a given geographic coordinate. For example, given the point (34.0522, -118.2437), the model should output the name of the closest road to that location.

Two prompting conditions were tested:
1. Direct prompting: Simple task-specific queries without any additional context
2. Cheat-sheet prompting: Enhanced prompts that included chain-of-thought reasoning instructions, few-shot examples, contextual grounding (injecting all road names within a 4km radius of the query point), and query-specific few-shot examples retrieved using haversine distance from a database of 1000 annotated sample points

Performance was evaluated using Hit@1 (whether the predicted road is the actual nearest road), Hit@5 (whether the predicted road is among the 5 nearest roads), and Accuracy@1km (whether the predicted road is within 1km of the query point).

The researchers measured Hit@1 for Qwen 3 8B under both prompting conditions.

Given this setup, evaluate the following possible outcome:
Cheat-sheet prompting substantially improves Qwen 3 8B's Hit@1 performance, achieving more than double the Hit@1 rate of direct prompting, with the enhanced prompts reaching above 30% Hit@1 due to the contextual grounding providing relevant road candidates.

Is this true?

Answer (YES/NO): NO